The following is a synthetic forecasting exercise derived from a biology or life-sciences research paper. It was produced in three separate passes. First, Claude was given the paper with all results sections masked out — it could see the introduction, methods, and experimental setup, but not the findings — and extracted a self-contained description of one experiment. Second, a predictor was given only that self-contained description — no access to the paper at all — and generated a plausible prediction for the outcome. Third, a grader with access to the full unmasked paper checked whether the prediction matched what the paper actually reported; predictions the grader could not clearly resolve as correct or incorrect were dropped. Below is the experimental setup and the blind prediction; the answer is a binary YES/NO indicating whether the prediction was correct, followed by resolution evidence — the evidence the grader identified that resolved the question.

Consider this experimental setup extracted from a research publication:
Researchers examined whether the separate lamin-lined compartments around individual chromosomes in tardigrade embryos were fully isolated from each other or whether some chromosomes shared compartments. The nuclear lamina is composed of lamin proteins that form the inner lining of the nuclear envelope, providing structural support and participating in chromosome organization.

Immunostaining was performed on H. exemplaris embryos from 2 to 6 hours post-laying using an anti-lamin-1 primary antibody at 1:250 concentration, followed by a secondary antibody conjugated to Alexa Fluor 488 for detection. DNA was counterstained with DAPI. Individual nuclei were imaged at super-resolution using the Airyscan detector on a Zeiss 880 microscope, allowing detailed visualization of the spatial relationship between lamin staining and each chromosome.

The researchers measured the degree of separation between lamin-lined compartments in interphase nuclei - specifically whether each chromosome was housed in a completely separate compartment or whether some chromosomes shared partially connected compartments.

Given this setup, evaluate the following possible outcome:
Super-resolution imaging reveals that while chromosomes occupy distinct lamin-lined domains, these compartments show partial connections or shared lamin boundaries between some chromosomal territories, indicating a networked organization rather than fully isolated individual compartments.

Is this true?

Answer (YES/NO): NO